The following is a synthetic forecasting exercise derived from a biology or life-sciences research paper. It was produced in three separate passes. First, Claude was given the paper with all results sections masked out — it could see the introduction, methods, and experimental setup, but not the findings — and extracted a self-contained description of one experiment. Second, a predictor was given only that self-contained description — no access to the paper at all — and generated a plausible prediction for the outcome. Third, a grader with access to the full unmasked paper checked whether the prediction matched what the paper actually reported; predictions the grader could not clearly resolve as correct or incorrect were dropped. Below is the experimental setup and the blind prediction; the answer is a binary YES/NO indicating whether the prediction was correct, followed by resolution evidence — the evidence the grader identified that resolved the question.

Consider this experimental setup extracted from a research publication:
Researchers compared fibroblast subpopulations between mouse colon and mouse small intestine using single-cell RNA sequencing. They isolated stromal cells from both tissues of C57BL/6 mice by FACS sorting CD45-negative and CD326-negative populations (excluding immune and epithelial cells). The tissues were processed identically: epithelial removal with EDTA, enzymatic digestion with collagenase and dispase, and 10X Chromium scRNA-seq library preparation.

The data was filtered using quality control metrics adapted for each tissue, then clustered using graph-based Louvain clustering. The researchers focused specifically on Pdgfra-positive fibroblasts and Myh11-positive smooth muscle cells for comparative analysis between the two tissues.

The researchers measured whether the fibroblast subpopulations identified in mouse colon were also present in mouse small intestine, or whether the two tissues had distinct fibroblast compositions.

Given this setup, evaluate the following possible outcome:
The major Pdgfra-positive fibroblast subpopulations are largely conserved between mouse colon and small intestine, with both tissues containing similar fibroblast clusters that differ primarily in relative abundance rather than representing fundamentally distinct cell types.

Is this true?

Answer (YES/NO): NO